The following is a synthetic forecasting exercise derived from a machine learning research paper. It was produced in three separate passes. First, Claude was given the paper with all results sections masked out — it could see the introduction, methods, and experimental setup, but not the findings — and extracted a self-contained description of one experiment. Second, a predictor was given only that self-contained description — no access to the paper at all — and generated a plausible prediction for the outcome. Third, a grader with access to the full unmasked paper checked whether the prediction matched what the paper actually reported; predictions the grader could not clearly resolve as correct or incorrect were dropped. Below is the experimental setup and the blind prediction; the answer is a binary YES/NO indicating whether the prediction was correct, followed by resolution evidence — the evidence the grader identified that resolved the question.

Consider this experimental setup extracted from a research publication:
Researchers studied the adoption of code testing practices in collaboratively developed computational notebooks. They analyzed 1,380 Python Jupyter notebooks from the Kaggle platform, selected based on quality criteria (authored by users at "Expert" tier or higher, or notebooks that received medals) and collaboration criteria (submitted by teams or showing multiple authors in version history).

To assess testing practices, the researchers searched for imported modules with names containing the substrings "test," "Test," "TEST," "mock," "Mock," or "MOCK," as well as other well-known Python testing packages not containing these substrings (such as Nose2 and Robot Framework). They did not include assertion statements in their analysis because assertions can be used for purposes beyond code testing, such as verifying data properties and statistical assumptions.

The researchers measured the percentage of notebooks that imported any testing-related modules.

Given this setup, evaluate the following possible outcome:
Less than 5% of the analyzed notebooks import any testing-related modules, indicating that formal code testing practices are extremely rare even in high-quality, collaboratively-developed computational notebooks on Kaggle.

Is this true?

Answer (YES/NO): YES